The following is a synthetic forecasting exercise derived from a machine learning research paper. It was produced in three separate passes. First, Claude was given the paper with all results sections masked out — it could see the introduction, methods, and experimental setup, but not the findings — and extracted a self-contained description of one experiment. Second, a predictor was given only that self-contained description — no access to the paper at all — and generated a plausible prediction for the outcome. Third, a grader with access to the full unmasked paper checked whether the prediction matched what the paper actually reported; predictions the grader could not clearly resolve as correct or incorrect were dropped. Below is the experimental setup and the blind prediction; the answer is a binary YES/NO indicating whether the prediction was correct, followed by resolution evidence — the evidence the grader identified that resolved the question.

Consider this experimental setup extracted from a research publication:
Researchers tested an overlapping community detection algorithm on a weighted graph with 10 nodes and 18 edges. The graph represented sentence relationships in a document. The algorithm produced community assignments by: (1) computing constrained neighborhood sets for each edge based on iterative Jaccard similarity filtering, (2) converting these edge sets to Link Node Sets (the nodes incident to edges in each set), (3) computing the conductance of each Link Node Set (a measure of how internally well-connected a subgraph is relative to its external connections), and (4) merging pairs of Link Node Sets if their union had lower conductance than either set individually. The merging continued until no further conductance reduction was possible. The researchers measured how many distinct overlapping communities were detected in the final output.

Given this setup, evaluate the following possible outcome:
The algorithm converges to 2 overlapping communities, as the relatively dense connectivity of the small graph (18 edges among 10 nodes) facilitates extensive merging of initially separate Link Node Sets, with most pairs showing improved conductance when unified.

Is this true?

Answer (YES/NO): NO